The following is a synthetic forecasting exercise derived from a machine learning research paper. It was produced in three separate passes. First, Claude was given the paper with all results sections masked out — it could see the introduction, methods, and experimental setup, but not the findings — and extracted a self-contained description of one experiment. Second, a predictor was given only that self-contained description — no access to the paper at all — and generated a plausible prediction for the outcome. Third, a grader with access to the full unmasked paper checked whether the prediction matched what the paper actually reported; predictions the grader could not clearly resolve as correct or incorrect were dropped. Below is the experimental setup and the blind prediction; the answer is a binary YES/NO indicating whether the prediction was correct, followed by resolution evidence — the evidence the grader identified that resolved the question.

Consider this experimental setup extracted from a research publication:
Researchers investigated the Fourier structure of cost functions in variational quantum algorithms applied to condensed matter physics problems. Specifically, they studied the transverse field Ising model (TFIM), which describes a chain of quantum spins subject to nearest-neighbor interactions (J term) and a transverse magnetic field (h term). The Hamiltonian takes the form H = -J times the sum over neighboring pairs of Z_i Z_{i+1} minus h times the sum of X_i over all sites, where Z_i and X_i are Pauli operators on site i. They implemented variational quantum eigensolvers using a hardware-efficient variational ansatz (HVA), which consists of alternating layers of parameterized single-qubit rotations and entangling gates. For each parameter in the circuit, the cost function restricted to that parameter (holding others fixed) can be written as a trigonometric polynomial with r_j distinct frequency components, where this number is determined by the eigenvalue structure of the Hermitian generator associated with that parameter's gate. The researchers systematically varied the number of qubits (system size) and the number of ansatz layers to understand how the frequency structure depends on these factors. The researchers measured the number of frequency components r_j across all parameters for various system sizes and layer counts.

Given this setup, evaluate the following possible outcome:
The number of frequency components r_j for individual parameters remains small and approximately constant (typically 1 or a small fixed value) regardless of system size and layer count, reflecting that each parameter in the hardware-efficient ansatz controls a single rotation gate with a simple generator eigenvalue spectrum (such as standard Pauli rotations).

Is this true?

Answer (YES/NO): YES